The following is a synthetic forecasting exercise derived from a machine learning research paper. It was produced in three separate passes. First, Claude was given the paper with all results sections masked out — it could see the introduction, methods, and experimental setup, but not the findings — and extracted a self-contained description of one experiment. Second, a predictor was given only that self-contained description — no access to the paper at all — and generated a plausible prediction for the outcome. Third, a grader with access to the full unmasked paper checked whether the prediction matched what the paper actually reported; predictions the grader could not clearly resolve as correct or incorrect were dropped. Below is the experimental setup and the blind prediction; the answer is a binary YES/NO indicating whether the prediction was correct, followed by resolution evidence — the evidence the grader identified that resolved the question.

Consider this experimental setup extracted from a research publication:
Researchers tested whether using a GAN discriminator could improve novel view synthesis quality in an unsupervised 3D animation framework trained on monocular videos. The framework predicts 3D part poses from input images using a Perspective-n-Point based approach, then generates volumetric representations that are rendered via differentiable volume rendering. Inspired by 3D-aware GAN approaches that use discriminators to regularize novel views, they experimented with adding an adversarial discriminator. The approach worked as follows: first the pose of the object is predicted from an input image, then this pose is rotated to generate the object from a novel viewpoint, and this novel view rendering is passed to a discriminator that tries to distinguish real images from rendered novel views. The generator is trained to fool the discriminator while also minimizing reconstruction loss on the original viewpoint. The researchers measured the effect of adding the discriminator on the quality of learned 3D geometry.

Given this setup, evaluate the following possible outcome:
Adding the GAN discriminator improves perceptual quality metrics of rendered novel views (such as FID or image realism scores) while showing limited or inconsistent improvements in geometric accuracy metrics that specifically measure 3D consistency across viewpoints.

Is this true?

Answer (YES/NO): NO